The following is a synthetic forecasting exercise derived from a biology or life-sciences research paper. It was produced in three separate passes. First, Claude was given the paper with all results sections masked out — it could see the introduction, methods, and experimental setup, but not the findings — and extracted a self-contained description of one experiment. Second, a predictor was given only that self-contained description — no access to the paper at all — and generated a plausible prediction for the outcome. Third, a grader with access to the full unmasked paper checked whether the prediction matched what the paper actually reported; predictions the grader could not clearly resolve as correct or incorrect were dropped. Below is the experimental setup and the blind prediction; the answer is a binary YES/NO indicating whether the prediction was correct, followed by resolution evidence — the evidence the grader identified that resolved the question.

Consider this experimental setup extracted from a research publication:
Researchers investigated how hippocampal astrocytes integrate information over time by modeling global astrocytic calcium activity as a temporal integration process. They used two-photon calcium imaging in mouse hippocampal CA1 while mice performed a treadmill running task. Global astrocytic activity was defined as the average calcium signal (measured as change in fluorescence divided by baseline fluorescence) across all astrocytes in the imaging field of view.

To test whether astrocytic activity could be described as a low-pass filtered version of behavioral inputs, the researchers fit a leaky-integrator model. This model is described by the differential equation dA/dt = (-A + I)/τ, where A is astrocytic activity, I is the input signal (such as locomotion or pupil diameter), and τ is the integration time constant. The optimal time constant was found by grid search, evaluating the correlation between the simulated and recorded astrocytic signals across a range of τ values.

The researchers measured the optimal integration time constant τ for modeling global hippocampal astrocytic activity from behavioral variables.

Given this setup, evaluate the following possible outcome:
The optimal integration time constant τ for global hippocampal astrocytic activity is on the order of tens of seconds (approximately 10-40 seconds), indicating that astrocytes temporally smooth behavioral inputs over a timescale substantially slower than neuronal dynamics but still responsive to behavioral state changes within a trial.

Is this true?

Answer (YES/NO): NO